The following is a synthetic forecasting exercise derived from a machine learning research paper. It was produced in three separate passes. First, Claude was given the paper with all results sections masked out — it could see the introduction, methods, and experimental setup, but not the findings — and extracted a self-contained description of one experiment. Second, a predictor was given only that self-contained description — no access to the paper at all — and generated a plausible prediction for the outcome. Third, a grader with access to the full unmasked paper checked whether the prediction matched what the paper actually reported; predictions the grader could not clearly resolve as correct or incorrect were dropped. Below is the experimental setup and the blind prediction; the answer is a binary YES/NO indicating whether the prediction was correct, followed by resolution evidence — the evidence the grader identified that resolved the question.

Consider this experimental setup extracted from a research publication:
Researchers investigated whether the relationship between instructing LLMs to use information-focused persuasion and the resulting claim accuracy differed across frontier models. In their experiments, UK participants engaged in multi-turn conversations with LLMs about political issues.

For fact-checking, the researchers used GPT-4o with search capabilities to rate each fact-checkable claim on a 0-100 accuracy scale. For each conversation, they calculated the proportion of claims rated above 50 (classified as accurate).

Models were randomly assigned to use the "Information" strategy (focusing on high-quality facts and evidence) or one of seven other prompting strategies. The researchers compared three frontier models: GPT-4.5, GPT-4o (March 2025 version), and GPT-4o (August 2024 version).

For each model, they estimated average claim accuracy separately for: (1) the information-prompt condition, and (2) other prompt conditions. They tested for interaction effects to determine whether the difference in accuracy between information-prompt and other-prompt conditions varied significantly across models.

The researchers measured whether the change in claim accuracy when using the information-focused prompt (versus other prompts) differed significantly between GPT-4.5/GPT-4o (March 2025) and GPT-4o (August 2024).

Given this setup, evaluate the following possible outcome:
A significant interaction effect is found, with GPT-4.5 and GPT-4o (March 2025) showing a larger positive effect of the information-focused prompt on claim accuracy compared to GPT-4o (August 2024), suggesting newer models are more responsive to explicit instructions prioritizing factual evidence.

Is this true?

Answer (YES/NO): NO